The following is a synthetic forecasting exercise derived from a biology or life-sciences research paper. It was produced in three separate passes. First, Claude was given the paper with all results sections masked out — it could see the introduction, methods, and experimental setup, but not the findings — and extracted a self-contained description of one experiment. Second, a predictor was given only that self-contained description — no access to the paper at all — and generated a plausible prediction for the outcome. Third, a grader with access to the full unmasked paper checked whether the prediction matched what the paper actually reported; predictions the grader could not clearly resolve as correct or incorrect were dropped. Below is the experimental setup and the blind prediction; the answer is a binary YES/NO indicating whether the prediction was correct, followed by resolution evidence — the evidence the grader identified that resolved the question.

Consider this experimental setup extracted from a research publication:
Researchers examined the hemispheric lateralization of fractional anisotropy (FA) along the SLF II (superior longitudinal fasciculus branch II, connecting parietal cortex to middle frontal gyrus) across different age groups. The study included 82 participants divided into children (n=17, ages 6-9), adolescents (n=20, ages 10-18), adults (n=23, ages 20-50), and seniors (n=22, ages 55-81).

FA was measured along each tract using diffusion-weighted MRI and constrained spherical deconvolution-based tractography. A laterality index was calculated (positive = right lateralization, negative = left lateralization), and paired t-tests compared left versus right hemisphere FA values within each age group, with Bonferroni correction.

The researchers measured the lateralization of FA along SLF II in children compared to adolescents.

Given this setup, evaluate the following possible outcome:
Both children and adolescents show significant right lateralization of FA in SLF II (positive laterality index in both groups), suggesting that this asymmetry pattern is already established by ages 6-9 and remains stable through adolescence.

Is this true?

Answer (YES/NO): NO